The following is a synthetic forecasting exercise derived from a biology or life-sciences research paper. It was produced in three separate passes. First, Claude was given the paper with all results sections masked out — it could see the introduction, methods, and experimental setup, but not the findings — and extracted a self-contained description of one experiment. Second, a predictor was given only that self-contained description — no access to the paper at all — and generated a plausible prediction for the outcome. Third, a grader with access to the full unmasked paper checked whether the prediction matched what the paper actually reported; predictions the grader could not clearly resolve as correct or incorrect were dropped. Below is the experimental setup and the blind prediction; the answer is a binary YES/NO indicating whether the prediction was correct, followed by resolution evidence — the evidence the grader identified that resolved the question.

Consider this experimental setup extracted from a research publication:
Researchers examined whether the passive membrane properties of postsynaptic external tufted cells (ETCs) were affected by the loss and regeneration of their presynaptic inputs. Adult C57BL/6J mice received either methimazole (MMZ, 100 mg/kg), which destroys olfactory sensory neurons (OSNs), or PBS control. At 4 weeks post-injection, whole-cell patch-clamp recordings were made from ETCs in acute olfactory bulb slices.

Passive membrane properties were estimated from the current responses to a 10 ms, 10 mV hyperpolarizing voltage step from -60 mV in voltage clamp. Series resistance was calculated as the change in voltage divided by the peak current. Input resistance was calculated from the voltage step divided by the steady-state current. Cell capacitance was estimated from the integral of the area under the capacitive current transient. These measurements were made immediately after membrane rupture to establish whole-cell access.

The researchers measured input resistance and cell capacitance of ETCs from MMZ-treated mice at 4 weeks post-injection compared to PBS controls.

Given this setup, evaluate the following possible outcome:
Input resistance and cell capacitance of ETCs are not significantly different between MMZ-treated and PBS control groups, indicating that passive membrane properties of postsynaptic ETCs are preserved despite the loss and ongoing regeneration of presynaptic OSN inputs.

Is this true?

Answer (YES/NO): NO